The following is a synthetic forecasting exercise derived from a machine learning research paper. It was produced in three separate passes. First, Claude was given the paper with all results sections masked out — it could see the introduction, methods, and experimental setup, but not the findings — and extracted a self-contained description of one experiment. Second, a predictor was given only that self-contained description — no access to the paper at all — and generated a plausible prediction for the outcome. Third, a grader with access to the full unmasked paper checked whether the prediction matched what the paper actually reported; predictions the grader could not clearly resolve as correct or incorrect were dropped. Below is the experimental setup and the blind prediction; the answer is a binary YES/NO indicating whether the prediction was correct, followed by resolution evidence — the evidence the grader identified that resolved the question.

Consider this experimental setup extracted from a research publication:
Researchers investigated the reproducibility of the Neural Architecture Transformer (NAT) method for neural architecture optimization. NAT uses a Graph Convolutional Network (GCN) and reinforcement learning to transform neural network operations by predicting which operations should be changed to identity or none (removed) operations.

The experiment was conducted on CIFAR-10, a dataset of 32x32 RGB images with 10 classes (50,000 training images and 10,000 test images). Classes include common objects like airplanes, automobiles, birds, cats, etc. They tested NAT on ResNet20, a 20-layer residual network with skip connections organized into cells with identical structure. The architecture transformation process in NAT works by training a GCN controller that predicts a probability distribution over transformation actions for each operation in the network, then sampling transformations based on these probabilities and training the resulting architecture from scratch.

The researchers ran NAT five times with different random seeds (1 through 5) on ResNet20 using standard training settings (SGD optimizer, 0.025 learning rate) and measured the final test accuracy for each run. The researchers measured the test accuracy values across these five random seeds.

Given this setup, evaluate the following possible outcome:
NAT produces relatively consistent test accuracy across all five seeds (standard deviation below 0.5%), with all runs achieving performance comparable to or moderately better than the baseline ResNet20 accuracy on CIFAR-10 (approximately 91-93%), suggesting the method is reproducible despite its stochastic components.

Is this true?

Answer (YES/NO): NO